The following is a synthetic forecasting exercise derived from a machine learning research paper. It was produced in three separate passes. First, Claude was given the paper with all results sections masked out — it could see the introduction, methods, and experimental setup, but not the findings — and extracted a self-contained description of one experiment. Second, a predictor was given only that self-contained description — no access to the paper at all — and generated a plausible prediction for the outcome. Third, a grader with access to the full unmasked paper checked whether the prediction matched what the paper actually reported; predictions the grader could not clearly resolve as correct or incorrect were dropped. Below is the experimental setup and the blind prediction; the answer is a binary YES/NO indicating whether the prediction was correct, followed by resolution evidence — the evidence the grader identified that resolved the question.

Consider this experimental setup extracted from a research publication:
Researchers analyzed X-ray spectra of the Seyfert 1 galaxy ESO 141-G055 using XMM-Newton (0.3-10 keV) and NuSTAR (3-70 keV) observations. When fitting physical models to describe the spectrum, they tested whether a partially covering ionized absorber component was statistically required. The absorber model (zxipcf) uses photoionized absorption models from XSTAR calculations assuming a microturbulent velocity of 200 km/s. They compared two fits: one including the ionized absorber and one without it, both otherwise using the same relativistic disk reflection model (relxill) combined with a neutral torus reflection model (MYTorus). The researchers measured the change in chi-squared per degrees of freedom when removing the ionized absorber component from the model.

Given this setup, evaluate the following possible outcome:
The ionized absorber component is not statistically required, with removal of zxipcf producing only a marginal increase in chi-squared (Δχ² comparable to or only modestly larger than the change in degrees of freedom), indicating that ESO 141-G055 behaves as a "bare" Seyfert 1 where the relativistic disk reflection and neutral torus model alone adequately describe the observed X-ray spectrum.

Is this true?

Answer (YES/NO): NO